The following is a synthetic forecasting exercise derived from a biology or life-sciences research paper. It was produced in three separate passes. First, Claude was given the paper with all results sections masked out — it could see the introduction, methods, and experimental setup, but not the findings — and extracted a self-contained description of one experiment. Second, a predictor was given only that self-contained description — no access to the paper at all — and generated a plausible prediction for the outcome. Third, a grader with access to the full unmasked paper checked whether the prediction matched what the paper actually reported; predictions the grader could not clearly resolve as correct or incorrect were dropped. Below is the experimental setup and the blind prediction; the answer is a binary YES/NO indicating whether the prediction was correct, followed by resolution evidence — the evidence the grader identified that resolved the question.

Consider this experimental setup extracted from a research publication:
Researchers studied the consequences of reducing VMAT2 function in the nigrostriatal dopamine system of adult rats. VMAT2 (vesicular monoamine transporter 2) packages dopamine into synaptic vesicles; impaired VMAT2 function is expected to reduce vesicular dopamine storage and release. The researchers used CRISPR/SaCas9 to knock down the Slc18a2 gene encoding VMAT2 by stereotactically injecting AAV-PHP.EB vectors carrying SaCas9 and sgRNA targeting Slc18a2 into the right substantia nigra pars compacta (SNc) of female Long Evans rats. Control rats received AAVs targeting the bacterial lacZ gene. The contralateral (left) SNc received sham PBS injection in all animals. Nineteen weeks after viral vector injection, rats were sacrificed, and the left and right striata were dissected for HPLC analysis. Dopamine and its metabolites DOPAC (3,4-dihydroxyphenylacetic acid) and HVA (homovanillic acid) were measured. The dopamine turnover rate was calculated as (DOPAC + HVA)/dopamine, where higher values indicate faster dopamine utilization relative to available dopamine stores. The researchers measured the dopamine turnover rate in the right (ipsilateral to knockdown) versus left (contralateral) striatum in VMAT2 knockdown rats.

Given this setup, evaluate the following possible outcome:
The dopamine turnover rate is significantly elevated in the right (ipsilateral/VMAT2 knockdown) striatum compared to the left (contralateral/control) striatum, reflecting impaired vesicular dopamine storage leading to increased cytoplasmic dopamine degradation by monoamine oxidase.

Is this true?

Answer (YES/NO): YES